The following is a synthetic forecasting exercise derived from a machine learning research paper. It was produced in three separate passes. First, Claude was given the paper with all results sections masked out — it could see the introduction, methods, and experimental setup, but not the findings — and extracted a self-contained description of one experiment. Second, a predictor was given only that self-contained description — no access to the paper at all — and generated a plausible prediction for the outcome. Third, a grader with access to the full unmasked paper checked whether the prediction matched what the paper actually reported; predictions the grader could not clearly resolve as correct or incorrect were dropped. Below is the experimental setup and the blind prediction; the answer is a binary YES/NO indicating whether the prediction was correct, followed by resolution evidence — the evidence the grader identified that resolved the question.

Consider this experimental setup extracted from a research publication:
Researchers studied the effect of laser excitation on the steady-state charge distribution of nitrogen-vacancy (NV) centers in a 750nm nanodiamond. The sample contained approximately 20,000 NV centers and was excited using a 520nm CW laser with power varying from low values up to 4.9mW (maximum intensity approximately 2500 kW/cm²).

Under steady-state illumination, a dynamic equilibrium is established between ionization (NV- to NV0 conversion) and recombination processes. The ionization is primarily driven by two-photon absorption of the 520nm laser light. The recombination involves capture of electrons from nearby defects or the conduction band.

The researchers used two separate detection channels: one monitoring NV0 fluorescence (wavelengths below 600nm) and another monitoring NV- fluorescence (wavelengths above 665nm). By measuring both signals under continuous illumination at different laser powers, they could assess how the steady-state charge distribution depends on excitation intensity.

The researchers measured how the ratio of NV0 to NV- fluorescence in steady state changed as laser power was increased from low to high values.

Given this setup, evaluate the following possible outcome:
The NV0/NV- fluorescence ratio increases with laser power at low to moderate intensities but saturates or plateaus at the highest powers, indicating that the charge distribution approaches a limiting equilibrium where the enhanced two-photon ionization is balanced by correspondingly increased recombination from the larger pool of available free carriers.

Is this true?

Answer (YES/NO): NO